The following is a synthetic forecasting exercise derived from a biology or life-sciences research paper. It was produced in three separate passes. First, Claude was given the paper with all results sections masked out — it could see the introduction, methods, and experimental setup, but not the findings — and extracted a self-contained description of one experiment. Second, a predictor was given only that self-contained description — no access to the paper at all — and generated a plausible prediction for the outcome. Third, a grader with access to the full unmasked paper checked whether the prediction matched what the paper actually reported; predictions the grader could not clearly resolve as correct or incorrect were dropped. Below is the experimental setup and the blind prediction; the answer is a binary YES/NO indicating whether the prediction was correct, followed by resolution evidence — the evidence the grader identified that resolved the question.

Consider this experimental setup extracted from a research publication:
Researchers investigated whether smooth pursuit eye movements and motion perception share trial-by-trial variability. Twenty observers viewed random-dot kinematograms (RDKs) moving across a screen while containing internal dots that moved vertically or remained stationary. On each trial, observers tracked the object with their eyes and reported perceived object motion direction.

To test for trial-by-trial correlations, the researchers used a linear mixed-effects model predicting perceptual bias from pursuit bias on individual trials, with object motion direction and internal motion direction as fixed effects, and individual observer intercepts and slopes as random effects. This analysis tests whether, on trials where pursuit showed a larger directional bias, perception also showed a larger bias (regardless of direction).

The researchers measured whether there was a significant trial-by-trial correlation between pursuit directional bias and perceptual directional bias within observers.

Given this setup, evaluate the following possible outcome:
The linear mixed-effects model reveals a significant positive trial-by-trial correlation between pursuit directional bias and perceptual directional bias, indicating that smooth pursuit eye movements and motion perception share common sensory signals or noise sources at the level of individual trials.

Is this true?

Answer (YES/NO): NO